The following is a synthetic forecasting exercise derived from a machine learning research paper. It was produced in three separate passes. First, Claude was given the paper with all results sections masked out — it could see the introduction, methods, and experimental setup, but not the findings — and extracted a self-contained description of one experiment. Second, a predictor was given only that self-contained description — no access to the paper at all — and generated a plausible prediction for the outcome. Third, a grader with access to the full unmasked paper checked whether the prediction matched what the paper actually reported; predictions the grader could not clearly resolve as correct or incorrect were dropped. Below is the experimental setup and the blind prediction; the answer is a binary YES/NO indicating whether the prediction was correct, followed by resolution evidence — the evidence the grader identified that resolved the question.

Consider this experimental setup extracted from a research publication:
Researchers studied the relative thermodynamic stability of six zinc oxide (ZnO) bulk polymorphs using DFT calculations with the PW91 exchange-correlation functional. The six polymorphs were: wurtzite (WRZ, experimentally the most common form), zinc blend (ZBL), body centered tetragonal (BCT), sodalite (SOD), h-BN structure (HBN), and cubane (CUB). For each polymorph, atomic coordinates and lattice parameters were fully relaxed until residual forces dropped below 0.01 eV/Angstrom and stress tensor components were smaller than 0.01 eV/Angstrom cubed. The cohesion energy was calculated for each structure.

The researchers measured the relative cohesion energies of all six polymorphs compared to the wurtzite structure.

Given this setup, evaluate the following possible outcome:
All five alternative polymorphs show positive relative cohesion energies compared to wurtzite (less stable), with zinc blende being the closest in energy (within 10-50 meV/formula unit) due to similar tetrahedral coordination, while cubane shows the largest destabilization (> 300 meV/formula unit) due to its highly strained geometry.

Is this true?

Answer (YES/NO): NO